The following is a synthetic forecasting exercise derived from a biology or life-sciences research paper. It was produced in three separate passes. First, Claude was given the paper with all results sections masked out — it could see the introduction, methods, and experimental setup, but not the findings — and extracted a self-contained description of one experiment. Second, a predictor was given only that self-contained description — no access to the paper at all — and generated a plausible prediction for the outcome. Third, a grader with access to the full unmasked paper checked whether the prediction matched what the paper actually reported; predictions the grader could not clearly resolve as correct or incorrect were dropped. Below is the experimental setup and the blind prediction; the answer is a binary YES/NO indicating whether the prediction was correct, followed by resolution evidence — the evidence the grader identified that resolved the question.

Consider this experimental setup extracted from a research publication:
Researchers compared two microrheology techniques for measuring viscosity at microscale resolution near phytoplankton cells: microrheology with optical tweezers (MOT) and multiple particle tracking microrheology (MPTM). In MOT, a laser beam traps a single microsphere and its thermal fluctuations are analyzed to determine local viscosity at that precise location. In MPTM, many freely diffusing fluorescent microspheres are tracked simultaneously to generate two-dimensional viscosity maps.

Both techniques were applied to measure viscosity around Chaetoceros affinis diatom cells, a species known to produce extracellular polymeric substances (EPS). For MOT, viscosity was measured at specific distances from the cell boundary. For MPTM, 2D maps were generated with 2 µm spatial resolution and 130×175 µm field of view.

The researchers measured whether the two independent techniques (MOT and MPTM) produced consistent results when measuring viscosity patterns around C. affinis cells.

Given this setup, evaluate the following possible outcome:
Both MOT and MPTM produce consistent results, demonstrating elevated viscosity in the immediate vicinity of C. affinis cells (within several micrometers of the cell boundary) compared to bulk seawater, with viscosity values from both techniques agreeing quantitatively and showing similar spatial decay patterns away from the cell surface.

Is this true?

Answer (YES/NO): YES